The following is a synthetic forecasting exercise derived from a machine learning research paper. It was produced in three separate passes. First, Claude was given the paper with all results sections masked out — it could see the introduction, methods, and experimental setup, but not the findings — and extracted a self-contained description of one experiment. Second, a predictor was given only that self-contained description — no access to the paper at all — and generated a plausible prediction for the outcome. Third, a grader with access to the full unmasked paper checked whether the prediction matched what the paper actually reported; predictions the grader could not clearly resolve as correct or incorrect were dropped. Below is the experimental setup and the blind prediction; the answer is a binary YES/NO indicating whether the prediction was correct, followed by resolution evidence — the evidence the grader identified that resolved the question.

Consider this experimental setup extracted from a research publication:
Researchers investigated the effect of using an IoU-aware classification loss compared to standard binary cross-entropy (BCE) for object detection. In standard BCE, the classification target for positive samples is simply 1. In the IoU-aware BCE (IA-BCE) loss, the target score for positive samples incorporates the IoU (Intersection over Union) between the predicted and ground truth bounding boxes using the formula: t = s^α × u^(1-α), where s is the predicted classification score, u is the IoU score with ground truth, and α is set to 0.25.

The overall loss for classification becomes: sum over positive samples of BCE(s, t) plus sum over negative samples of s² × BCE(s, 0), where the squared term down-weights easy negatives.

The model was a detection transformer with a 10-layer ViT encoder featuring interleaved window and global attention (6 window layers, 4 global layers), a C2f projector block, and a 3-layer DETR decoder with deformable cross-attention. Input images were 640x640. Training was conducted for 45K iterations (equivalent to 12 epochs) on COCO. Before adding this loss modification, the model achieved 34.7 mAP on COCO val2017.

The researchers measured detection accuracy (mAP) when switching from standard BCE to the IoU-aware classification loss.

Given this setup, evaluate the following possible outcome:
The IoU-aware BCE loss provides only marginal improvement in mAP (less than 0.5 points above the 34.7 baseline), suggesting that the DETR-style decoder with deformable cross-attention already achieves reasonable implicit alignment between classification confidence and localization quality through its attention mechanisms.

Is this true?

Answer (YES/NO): NO